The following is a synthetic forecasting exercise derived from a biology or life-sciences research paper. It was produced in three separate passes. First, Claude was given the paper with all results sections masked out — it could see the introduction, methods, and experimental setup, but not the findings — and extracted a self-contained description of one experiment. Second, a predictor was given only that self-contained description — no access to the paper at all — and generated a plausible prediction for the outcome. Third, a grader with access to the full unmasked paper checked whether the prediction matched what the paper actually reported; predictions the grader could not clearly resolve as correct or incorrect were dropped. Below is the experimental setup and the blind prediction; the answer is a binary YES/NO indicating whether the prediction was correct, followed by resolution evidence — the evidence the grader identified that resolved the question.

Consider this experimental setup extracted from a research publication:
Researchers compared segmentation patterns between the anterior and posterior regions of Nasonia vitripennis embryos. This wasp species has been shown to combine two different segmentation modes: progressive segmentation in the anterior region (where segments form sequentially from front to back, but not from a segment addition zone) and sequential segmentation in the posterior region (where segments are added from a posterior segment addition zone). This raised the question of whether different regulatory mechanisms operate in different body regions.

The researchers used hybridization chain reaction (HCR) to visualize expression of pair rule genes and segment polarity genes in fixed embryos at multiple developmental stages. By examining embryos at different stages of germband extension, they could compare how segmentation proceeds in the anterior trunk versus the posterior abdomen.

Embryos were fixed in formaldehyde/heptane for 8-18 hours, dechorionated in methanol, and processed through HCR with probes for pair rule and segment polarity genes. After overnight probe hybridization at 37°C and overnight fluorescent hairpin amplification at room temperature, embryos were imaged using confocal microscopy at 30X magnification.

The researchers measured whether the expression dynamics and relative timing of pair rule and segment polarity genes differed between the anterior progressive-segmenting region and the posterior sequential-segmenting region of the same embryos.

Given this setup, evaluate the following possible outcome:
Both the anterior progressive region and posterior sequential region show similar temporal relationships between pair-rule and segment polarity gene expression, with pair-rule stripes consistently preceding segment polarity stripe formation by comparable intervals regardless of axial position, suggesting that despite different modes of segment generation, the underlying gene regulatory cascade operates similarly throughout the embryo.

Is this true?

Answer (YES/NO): NO